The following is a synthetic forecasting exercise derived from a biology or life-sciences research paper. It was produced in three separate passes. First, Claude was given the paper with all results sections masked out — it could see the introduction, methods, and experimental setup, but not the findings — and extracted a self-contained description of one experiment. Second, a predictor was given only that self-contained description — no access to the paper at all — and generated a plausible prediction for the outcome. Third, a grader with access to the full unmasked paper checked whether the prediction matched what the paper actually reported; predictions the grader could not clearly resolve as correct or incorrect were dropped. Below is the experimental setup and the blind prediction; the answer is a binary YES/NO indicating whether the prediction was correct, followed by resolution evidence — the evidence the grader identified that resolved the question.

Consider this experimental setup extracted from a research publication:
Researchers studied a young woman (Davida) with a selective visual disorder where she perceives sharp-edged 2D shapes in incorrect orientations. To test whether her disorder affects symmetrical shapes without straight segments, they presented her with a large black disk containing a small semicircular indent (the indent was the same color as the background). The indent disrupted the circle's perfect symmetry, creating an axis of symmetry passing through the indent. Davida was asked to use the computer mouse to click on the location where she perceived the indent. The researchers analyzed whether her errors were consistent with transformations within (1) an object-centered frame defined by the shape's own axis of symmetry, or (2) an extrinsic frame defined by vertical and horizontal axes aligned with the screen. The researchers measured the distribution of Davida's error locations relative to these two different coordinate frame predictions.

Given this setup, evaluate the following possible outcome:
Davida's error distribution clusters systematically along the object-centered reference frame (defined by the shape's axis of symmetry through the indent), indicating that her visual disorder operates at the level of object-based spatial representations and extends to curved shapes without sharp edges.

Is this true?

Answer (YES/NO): YES